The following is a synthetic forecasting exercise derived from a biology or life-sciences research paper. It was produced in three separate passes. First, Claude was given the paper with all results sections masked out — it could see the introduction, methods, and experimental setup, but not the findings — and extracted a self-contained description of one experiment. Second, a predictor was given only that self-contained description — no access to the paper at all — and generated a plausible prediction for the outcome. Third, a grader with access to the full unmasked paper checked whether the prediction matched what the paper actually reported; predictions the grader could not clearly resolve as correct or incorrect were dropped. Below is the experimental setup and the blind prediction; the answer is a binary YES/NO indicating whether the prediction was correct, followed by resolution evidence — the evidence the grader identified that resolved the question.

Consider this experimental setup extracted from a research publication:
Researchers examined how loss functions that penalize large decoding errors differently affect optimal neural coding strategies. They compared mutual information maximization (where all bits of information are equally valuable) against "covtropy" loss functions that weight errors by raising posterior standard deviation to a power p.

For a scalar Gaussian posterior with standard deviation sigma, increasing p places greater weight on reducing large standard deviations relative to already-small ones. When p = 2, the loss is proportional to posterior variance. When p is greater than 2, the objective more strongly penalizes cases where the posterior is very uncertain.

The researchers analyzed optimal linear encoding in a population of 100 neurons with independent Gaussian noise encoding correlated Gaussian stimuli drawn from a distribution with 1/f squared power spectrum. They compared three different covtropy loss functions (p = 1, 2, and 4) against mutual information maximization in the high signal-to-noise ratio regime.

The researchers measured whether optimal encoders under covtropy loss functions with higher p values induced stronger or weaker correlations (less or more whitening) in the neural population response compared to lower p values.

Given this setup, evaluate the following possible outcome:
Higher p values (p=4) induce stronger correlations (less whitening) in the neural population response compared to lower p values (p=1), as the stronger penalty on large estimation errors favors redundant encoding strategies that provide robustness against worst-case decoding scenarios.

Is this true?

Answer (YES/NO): YES